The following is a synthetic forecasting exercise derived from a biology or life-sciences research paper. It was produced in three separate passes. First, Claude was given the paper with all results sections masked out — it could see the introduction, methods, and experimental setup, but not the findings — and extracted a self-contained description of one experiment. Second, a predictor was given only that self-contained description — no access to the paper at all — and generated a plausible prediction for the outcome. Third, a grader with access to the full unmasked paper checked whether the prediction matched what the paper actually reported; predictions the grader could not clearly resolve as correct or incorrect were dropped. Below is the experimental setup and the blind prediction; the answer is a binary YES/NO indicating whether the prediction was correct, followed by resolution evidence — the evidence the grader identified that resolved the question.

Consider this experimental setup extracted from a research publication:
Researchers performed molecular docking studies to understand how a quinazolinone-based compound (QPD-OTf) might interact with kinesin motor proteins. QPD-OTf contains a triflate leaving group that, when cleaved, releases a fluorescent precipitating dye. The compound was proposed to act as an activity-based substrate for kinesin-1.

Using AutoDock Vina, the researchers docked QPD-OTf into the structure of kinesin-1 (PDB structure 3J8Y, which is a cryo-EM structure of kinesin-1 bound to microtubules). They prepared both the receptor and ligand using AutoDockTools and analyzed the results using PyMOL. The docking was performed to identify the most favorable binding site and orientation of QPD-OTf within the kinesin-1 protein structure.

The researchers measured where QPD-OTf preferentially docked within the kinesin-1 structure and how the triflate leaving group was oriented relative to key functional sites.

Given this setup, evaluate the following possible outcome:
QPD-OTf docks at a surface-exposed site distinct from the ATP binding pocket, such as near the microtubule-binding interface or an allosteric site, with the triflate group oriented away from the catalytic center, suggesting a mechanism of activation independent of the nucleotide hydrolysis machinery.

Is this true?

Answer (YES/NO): NO